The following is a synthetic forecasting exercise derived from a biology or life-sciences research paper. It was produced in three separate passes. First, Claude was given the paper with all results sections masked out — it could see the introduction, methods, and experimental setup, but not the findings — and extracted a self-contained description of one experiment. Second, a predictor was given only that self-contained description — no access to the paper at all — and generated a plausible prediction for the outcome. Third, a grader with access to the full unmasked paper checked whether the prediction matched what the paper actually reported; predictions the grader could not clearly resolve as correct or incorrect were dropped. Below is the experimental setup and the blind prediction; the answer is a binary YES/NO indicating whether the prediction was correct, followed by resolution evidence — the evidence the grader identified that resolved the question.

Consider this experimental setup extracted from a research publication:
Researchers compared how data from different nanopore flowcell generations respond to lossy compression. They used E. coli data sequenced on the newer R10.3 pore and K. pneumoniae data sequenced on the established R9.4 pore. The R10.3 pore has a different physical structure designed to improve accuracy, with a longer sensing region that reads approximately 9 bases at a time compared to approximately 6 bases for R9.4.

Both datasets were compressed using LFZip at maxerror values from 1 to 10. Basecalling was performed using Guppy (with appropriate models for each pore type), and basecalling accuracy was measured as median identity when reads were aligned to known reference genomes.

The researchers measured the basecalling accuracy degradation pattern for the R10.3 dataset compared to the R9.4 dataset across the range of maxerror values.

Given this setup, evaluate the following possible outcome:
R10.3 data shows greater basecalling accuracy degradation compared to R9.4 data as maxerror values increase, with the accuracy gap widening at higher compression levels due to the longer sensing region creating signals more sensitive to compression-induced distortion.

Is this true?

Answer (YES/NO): NO